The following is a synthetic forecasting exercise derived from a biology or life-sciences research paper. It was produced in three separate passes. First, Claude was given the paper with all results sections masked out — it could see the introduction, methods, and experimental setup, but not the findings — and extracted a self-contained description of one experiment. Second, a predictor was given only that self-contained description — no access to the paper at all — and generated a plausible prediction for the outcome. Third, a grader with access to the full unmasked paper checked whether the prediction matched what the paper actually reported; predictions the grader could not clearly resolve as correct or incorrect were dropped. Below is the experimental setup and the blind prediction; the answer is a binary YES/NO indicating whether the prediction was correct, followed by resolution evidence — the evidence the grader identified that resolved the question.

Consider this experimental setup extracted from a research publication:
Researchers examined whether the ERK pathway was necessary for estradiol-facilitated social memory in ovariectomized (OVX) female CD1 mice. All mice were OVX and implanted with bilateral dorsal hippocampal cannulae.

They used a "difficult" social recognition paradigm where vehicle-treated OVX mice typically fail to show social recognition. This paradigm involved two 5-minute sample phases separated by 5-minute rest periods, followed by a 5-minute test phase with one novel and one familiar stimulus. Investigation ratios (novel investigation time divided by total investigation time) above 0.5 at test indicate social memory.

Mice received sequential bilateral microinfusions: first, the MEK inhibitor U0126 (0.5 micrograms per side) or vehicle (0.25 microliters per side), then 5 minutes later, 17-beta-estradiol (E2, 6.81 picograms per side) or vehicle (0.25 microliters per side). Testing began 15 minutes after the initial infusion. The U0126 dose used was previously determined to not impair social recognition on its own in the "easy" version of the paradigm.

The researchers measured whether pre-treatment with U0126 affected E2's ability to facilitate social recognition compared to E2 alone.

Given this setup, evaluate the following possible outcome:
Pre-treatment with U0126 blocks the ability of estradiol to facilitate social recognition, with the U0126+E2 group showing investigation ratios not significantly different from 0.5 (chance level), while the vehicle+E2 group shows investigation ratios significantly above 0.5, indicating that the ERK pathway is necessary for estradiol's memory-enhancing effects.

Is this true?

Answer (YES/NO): YES